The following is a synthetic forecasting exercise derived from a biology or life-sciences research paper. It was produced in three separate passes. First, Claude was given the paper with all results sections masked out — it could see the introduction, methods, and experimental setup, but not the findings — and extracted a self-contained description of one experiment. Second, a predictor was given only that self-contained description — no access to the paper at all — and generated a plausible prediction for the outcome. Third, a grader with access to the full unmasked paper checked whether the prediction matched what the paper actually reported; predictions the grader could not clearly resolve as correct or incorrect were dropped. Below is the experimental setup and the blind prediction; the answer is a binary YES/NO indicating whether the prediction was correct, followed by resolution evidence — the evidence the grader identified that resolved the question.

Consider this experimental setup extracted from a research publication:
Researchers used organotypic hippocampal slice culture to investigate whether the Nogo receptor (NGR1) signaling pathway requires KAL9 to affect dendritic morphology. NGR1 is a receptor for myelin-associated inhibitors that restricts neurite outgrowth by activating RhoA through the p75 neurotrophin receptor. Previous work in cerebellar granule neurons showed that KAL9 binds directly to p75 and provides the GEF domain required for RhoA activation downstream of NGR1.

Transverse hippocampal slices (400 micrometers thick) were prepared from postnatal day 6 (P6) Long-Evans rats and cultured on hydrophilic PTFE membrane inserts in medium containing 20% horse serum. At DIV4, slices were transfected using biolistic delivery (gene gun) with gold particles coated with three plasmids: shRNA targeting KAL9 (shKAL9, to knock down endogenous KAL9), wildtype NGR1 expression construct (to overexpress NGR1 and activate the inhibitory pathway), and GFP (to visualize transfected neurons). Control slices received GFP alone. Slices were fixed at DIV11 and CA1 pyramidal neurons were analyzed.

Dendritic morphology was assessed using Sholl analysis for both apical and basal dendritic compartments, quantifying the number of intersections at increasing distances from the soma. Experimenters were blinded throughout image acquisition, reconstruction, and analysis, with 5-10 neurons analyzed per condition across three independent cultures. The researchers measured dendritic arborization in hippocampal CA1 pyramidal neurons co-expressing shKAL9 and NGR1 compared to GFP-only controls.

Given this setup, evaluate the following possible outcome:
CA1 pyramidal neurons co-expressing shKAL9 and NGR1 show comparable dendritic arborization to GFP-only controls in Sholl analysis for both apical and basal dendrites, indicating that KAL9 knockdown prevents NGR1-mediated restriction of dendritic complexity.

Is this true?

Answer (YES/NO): YES